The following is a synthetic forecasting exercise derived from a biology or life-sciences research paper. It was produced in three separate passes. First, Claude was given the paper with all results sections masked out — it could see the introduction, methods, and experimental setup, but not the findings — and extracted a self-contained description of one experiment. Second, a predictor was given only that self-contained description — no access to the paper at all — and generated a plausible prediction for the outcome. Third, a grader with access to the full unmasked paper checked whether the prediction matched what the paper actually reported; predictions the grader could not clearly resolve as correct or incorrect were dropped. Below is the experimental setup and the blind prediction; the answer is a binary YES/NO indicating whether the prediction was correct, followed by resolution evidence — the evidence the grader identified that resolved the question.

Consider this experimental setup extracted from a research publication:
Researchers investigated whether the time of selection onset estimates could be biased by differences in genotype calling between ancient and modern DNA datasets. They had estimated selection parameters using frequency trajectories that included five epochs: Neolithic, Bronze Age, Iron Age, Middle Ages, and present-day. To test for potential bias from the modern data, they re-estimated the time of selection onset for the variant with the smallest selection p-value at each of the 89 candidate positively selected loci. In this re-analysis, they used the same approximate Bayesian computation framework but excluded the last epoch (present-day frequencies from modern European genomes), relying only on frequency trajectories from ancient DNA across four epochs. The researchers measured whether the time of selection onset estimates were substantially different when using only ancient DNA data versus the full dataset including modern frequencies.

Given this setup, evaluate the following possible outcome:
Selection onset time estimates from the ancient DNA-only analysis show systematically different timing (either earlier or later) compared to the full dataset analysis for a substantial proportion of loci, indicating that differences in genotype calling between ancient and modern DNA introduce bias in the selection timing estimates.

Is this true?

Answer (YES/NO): NO